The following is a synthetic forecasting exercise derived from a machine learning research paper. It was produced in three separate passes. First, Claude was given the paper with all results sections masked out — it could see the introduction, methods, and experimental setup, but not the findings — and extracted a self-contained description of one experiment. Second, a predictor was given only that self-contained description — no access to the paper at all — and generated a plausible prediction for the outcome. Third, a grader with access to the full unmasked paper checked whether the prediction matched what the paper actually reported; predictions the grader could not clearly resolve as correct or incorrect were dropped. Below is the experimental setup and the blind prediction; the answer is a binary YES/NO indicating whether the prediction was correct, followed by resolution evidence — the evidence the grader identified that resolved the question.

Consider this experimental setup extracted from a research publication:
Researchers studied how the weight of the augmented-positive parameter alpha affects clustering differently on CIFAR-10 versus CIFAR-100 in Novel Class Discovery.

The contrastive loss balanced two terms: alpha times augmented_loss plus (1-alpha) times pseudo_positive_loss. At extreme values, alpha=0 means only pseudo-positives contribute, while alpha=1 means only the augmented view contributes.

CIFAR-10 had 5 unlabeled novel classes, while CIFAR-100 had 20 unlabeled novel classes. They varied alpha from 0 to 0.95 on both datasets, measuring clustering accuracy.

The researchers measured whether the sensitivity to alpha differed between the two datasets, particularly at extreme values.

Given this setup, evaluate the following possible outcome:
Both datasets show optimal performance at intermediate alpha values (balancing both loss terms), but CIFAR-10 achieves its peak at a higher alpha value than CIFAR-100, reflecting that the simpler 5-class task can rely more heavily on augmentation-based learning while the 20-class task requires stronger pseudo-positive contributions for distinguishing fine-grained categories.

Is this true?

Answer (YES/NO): NO